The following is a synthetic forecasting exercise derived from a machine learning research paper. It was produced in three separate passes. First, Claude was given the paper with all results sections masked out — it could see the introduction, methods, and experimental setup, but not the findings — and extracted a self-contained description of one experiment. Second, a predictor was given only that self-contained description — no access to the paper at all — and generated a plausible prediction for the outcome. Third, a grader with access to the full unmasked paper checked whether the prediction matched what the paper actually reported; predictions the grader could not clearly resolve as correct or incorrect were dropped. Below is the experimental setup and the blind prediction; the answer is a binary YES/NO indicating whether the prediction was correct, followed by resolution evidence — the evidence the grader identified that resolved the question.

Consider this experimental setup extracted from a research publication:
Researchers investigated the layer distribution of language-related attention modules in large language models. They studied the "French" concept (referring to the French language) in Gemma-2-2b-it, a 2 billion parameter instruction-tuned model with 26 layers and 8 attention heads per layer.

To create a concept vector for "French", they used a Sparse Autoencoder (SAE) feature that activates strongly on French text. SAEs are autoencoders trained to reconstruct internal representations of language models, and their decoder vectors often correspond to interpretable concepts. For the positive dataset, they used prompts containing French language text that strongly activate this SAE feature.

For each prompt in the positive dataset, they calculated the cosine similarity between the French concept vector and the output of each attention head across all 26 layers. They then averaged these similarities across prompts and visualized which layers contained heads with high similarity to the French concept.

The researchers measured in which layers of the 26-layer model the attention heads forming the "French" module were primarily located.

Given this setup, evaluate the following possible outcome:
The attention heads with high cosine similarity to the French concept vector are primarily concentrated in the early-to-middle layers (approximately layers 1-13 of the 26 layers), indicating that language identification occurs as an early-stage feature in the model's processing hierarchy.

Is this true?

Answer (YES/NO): NO